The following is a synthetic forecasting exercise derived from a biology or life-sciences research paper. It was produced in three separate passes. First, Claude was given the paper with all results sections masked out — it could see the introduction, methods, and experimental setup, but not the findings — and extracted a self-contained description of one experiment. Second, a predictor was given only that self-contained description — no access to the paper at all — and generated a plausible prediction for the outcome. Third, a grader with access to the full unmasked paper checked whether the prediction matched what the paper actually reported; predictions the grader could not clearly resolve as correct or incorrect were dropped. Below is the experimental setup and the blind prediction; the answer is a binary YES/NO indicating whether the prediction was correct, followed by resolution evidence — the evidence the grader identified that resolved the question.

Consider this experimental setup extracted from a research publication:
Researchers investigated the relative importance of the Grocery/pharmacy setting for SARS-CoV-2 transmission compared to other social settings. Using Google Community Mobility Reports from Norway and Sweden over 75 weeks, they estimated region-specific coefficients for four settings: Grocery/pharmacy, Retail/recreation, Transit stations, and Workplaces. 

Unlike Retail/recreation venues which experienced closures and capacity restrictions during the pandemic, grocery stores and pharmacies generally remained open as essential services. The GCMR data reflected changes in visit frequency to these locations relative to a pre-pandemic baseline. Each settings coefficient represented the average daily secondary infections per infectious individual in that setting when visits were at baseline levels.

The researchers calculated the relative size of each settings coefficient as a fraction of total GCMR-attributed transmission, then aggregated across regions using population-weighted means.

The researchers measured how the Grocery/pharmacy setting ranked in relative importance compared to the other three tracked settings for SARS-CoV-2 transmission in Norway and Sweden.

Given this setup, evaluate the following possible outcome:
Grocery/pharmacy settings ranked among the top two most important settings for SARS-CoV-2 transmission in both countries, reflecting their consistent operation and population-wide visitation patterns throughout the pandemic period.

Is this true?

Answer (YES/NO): NO